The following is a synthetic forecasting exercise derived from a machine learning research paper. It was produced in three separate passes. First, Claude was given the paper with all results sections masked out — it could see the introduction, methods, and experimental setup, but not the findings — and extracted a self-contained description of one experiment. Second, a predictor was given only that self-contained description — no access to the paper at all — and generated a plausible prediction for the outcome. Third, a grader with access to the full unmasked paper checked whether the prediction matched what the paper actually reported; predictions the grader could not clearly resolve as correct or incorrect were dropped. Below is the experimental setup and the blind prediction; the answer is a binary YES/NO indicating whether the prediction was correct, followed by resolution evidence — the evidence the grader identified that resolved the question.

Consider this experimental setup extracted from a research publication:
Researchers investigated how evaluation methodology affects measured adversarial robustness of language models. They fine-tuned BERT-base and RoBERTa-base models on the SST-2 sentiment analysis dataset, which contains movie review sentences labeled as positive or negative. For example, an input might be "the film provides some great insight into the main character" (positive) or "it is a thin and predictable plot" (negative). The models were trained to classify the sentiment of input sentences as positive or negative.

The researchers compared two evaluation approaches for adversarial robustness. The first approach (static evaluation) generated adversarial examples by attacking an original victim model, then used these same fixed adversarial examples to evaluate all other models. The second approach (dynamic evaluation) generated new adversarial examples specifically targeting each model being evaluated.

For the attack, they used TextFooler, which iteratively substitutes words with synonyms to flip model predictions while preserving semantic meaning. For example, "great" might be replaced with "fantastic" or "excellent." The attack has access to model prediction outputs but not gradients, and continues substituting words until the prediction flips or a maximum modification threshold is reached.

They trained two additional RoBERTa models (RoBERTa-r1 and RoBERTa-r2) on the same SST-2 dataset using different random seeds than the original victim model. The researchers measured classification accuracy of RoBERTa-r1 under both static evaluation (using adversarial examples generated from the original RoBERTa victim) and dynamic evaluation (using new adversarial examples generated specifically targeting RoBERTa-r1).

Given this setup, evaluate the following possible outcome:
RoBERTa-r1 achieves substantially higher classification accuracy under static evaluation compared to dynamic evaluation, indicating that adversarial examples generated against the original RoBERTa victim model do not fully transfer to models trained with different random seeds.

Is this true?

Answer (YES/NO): YES